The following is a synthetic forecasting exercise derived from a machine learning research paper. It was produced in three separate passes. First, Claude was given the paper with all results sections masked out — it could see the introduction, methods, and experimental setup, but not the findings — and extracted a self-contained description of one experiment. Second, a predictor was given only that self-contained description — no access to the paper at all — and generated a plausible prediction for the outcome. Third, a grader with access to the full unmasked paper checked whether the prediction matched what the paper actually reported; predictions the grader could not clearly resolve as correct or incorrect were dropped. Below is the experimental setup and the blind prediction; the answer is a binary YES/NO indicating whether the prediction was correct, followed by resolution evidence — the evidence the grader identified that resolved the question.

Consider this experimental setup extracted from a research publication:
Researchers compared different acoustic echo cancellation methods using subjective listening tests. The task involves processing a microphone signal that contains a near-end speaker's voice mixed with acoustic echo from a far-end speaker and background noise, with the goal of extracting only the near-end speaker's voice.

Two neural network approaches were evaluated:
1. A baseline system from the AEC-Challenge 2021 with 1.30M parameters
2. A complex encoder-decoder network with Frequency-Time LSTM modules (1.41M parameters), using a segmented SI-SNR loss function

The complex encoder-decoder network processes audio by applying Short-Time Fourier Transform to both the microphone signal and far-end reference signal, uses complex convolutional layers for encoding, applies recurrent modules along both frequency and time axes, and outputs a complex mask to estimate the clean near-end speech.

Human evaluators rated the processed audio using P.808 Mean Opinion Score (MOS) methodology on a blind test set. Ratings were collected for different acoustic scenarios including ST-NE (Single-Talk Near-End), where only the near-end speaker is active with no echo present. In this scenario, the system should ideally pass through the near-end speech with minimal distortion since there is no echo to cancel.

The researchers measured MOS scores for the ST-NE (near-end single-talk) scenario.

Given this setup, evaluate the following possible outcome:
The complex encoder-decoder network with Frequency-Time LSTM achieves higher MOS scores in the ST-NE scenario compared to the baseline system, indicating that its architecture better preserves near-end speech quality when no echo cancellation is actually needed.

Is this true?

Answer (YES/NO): NO